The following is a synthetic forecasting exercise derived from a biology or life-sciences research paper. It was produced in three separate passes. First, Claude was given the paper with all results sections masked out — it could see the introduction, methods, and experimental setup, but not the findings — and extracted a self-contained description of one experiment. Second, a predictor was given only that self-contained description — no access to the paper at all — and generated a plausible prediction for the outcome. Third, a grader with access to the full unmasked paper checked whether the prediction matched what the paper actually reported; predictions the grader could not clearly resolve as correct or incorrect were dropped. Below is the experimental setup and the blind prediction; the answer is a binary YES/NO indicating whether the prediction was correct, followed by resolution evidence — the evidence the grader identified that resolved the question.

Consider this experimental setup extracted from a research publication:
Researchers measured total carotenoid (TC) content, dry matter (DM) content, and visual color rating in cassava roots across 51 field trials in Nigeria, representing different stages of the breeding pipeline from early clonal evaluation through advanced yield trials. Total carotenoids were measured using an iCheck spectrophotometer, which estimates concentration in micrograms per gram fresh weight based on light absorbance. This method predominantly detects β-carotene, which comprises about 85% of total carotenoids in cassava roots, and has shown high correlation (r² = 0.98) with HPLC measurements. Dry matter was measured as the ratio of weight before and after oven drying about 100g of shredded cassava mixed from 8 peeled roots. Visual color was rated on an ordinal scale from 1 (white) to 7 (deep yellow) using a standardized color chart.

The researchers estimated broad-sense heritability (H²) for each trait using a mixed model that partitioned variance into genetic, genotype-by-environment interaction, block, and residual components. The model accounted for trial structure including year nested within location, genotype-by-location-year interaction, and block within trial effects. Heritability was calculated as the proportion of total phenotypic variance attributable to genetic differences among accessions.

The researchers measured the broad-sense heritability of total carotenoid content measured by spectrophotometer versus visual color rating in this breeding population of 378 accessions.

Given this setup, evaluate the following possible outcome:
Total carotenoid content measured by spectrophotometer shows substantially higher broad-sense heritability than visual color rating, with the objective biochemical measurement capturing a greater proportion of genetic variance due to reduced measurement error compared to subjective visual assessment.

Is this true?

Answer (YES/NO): NO